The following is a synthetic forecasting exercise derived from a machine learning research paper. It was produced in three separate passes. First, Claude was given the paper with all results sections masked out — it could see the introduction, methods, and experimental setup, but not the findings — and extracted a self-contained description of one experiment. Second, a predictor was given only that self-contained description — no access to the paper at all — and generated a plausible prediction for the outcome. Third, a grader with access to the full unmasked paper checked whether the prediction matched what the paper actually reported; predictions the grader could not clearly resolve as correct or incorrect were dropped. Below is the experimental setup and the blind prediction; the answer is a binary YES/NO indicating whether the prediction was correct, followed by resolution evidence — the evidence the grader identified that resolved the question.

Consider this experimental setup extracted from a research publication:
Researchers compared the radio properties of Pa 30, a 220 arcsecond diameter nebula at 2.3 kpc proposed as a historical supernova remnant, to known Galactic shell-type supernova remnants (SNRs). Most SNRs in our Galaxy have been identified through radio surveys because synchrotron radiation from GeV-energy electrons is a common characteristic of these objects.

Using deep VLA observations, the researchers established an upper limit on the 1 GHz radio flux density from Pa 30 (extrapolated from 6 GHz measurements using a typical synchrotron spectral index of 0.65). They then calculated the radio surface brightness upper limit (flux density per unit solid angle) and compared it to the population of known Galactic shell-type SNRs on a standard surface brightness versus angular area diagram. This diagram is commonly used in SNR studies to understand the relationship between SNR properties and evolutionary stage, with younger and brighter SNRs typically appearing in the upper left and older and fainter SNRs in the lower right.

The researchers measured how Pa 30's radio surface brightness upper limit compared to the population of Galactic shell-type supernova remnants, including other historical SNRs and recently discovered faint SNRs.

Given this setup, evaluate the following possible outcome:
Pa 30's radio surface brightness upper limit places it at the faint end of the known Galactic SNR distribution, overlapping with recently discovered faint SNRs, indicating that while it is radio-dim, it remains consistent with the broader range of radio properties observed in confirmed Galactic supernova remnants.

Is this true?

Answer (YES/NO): NO